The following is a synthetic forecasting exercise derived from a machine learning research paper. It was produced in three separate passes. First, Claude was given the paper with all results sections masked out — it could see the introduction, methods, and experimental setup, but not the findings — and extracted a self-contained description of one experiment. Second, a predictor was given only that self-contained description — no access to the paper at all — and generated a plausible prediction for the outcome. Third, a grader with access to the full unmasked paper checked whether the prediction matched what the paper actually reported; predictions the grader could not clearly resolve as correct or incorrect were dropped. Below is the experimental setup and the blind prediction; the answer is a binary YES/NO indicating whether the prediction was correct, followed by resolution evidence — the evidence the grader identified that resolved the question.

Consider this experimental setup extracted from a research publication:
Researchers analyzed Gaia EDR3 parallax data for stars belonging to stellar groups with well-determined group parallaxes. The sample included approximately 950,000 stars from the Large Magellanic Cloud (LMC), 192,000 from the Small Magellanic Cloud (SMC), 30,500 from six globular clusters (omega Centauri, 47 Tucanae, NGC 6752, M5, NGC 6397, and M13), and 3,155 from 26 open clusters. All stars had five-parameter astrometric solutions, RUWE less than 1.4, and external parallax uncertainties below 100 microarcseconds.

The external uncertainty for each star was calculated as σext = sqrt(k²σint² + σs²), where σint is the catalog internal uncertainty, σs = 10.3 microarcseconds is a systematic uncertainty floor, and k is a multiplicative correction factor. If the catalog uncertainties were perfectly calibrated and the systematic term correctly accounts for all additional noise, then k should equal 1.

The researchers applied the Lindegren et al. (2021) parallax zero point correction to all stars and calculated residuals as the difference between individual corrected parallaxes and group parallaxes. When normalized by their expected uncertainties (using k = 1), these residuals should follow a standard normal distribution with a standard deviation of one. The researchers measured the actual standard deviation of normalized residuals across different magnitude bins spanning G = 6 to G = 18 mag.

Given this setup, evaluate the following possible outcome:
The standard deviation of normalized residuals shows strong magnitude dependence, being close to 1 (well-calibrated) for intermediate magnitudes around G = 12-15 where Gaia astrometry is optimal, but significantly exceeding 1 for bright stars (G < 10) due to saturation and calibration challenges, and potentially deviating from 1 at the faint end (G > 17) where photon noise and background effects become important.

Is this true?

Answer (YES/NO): NO